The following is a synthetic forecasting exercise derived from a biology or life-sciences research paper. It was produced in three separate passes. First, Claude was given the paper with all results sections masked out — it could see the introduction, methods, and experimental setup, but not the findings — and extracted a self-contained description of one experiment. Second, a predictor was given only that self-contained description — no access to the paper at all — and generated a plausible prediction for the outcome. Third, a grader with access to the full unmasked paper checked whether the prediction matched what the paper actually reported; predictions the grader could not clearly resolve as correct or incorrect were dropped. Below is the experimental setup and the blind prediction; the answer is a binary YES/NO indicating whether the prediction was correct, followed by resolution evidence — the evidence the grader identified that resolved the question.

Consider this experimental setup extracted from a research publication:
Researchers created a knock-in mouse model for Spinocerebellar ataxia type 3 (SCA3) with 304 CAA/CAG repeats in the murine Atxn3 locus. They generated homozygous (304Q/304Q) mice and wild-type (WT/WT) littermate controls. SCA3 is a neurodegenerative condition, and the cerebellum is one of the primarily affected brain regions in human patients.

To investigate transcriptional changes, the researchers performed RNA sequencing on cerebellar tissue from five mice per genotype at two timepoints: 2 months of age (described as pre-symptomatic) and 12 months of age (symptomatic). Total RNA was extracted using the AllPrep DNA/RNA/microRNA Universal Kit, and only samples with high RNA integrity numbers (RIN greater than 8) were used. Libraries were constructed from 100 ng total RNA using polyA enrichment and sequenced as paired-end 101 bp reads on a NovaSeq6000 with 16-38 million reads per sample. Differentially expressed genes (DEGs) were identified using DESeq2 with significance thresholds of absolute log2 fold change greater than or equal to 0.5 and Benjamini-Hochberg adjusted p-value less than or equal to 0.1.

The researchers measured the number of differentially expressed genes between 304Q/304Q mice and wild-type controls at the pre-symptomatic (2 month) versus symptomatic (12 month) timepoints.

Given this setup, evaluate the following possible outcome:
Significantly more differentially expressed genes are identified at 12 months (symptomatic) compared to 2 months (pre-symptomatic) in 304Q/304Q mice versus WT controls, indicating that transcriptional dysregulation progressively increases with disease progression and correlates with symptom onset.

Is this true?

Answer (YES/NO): YES